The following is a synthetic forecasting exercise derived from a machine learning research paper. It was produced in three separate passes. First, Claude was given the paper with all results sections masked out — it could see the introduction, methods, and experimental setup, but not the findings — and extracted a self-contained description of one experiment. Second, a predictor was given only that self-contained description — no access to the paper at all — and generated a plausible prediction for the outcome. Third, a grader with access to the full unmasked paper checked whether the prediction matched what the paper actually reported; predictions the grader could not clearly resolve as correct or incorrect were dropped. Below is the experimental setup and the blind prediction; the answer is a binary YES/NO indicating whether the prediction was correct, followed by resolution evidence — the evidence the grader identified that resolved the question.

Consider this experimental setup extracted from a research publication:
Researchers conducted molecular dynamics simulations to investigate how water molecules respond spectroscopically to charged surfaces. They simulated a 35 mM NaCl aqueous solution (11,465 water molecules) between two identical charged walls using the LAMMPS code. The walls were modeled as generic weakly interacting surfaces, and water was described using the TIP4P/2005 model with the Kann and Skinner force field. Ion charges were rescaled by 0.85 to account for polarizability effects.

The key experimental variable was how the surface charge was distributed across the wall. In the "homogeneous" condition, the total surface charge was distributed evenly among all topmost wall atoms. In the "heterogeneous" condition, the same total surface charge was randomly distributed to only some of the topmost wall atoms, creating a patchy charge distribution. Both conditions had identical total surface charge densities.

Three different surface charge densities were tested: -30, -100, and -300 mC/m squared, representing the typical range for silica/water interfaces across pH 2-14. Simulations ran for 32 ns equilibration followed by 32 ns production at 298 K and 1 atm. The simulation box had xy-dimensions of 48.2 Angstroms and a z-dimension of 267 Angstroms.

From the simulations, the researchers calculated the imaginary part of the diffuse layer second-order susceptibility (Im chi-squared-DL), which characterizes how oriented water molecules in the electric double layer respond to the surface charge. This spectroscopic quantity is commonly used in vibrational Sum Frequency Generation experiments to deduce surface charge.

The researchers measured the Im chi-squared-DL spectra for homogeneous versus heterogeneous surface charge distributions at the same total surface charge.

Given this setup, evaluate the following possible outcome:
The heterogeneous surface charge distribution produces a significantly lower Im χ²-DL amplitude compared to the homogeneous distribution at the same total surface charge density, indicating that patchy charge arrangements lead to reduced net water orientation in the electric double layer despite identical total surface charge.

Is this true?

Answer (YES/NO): YES